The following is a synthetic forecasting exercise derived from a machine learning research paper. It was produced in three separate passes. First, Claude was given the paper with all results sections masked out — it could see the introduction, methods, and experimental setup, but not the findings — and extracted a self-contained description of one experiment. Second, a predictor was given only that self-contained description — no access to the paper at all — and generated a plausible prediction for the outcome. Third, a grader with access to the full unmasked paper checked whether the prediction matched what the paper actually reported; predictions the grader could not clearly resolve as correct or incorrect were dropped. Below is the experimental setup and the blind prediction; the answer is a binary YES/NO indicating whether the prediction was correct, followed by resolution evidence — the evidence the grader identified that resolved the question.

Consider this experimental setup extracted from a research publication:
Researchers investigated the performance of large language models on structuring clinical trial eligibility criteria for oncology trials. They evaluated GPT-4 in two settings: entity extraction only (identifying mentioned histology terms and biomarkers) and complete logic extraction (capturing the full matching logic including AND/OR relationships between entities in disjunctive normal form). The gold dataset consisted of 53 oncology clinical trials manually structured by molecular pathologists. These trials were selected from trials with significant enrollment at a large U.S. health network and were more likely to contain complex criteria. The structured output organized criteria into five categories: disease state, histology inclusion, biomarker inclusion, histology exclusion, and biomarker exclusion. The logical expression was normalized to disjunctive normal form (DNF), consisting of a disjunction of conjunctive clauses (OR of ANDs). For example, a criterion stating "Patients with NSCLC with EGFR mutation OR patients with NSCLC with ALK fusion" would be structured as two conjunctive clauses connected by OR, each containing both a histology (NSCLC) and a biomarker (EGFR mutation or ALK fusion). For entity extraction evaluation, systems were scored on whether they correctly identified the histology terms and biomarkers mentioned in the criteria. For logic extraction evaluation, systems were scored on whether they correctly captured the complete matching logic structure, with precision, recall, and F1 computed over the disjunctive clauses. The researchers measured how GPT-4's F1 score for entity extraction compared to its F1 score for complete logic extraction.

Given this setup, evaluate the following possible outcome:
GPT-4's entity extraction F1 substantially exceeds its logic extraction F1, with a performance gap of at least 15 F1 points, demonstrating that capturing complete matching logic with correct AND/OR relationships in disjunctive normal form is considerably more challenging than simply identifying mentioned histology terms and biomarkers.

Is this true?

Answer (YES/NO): YES